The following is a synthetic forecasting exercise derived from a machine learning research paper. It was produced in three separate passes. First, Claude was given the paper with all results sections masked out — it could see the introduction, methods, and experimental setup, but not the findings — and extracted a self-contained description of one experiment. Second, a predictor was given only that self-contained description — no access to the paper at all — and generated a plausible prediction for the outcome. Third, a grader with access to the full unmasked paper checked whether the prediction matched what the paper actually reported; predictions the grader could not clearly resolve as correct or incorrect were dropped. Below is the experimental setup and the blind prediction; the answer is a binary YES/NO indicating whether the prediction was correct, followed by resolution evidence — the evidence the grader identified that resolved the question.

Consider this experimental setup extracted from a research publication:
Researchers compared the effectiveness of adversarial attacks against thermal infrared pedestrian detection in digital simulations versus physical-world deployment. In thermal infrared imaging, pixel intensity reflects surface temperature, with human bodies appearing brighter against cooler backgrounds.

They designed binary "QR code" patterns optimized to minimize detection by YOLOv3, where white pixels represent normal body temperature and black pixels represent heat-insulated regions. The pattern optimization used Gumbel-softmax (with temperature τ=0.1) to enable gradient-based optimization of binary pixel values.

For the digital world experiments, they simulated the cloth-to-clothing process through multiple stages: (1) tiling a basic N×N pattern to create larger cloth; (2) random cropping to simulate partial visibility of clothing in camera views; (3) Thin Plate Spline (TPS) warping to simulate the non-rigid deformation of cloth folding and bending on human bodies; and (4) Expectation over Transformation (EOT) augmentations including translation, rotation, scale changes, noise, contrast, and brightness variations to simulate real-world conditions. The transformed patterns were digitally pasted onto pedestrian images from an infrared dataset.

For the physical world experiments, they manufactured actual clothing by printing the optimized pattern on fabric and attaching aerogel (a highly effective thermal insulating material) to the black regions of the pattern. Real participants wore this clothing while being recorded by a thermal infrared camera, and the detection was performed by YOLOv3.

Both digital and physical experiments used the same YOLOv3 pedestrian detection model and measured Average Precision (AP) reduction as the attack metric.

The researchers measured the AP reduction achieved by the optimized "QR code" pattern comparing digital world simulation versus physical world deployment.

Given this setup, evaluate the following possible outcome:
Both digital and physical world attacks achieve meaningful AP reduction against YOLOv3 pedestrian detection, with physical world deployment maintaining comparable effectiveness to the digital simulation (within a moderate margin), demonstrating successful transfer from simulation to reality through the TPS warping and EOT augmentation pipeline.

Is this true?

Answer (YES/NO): YES